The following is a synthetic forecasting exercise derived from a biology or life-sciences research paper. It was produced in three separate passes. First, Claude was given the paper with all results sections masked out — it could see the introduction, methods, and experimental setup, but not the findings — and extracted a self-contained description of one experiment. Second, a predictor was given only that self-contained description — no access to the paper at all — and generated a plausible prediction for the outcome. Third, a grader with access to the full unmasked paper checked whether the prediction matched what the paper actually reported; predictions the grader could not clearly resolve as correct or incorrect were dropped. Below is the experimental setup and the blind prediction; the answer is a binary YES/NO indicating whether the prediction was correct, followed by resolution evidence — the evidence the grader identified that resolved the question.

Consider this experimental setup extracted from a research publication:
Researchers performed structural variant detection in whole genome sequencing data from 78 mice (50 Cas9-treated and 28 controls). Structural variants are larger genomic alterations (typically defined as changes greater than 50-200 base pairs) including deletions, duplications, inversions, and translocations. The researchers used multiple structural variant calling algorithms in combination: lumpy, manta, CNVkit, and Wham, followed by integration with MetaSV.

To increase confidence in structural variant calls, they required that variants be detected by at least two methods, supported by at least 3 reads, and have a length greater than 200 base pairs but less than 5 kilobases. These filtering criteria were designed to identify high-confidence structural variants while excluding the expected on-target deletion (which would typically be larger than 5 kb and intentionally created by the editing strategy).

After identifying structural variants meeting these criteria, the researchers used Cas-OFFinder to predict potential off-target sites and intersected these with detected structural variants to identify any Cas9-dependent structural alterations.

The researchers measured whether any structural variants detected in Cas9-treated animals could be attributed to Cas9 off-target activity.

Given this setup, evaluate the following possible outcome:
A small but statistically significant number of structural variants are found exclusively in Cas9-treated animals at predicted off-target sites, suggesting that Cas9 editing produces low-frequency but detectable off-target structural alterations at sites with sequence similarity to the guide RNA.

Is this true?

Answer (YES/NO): NO